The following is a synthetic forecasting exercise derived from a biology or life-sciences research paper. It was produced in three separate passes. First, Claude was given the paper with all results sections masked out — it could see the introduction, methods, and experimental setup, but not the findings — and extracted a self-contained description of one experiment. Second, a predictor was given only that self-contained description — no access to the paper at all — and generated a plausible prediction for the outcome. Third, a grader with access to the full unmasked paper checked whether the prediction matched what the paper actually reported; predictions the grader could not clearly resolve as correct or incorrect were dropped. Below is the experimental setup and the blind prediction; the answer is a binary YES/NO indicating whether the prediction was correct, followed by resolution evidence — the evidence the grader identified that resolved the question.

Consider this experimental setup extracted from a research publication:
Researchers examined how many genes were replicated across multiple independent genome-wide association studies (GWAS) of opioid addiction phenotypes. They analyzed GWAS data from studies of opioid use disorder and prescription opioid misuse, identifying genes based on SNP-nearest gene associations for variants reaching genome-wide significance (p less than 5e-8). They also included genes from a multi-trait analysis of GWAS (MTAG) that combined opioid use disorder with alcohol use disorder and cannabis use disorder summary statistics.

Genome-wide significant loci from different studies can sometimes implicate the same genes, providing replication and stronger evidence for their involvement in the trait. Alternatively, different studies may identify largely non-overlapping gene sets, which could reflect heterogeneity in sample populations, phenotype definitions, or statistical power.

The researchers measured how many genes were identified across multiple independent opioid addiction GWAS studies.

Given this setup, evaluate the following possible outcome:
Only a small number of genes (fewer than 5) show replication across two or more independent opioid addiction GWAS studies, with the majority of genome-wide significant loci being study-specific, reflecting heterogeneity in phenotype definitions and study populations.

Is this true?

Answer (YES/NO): NO